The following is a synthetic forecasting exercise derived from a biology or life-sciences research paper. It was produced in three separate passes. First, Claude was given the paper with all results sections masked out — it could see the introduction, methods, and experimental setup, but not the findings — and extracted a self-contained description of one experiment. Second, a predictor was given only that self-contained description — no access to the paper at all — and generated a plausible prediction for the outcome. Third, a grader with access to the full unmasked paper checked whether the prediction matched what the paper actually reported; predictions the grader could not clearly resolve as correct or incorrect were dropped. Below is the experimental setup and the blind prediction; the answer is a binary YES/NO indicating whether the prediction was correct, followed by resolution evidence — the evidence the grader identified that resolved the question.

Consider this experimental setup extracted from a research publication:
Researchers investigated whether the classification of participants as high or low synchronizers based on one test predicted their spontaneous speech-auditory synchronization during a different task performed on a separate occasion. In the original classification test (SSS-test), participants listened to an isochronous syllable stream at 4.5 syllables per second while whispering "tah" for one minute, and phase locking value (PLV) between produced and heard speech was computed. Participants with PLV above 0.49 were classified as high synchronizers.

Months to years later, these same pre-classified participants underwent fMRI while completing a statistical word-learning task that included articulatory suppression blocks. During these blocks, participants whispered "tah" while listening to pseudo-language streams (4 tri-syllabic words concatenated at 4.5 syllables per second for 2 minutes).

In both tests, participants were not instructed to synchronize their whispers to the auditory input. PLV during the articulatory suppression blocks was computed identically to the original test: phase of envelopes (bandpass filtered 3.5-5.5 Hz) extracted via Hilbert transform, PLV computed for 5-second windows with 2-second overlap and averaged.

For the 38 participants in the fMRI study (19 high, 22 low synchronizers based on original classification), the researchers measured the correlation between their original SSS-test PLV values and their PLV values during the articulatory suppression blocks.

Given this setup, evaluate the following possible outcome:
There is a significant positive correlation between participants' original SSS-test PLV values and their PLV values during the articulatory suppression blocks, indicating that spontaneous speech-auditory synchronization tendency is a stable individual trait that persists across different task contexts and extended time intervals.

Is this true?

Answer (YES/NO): YES